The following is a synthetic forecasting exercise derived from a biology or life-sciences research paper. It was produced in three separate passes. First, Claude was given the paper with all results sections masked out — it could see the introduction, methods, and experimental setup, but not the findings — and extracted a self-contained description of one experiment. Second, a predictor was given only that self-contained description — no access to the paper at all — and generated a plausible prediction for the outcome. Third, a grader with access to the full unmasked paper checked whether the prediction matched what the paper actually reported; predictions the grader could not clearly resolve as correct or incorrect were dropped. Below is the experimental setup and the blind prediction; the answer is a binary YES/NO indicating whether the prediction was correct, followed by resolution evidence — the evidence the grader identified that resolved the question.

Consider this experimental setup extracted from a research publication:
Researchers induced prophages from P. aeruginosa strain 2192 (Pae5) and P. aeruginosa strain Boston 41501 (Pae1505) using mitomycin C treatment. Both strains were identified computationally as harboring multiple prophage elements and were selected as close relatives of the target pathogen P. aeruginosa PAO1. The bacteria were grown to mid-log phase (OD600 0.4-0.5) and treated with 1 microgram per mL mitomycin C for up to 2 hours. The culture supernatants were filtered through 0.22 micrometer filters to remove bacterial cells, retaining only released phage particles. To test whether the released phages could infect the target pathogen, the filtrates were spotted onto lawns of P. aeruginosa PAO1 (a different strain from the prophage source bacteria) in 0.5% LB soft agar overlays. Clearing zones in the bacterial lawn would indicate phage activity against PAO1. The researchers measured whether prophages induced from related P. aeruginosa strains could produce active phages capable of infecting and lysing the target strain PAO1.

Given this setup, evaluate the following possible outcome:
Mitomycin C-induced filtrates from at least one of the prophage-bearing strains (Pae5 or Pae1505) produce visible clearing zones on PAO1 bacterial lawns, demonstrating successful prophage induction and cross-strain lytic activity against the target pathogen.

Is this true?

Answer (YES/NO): YES